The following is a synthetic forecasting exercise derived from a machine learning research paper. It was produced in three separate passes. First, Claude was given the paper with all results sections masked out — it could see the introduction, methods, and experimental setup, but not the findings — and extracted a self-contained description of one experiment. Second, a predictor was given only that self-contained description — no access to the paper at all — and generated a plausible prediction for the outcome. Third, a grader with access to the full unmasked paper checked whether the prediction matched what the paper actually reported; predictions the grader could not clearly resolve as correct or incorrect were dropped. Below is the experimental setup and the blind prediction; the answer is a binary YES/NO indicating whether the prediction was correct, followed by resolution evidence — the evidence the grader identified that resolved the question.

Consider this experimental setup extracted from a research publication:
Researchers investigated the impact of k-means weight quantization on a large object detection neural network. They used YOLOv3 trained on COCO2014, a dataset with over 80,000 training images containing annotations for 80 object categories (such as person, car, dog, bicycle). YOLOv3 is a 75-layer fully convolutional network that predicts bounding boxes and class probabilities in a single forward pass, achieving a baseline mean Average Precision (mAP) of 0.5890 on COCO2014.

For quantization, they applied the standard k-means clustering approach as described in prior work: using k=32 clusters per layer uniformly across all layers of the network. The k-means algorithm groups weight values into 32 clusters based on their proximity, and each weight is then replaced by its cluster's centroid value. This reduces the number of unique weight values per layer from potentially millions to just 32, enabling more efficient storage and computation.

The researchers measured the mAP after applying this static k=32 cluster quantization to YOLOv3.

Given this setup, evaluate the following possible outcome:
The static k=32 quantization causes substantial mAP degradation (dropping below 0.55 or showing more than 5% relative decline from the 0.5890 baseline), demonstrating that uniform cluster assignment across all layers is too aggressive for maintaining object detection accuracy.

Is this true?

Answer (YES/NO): YES